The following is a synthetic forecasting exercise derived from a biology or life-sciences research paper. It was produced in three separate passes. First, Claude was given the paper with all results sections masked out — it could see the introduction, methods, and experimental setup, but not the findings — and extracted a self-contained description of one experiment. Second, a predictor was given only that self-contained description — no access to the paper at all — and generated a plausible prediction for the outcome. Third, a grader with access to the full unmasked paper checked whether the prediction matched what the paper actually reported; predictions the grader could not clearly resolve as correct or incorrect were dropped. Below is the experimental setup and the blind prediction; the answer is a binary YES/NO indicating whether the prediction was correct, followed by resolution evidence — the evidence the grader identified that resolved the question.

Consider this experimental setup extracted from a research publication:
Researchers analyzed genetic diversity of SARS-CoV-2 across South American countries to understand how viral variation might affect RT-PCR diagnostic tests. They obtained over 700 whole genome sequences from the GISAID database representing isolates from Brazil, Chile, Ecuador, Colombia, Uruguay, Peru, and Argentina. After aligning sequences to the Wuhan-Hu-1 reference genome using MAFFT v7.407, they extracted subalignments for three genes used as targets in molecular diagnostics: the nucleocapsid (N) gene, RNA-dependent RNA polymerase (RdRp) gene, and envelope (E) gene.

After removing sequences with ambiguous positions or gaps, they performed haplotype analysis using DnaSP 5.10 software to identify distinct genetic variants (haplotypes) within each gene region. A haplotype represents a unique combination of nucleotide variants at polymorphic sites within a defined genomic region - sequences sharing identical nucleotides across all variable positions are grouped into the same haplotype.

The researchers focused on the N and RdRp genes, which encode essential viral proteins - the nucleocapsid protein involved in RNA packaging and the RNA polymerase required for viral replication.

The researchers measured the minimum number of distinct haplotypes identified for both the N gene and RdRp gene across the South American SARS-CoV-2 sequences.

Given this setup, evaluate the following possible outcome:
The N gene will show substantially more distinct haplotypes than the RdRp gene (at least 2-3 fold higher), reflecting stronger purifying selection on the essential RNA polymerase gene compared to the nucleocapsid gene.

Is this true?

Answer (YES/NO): NO